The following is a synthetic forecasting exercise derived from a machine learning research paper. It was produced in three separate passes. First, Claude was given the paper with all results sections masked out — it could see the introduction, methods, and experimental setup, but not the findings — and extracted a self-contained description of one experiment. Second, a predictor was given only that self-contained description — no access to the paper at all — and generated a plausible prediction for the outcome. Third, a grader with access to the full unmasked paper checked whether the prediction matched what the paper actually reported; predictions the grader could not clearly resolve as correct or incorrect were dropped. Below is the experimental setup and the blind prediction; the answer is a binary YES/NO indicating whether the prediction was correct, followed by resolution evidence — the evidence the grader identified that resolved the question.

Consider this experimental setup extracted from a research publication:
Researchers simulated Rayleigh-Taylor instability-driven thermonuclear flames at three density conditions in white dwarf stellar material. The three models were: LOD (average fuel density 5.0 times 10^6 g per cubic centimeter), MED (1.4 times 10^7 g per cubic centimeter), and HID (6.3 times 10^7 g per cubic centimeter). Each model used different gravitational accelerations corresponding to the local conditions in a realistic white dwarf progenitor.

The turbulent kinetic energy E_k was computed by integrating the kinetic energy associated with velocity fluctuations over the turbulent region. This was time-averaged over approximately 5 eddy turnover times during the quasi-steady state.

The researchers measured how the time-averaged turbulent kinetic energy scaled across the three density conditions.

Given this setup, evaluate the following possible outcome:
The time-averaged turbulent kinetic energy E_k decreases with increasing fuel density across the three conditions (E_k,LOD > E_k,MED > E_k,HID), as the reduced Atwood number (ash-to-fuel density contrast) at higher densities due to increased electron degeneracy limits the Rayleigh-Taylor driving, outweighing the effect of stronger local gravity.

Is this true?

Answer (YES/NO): NO